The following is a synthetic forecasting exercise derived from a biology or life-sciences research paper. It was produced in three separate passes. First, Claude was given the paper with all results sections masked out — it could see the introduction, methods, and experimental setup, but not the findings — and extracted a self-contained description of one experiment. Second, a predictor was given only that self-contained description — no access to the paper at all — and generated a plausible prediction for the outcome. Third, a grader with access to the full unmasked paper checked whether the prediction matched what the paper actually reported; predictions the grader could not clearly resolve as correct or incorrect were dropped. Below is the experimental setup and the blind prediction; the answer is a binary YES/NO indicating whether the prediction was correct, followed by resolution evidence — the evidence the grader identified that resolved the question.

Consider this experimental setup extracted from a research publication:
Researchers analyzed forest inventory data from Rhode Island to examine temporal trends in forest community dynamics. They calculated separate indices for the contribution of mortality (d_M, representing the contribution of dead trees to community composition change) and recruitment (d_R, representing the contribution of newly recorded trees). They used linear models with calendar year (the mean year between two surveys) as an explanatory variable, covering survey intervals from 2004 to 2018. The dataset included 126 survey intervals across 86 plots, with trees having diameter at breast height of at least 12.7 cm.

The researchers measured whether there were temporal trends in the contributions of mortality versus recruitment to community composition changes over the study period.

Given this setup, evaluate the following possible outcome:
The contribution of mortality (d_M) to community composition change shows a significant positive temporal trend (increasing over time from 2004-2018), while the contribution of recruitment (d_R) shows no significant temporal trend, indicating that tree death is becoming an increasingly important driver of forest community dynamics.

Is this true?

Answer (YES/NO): NO